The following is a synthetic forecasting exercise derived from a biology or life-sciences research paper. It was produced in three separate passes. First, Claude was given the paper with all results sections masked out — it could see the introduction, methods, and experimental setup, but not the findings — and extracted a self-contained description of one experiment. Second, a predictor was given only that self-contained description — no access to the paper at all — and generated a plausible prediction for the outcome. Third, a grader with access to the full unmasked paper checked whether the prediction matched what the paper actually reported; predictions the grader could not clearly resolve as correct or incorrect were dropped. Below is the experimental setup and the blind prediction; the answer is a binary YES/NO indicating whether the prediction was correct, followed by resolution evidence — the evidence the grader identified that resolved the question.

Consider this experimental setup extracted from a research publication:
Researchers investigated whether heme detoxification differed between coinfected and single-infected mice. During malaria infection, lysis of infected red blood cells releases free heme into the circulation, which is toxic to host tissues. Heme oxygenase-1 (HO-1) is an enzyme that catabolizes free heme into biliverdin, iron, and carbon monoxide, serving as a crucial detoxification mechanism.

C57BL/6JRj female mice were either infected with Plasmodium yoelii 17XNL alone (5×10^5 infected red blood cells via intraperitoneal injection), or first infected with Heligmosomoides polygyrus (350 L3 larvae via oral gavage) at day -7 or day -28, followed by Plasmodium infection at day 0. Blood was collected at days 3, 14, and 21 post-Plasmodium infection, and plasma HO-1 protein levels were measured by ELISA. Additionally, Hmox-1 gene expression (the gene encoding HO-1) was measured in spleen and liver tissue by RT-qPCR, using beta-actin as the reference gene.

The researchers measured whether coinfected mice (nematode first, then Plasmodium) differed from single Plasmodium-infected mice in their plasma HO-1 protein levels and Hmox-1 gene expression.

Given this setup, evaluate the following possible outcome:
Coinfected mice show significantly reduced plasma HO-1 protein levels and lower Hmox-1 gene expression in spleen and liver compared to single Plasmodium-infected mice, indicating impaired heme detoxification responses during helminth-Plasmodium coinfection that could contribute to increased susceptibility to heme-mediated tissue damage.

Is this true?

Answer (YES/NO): NO